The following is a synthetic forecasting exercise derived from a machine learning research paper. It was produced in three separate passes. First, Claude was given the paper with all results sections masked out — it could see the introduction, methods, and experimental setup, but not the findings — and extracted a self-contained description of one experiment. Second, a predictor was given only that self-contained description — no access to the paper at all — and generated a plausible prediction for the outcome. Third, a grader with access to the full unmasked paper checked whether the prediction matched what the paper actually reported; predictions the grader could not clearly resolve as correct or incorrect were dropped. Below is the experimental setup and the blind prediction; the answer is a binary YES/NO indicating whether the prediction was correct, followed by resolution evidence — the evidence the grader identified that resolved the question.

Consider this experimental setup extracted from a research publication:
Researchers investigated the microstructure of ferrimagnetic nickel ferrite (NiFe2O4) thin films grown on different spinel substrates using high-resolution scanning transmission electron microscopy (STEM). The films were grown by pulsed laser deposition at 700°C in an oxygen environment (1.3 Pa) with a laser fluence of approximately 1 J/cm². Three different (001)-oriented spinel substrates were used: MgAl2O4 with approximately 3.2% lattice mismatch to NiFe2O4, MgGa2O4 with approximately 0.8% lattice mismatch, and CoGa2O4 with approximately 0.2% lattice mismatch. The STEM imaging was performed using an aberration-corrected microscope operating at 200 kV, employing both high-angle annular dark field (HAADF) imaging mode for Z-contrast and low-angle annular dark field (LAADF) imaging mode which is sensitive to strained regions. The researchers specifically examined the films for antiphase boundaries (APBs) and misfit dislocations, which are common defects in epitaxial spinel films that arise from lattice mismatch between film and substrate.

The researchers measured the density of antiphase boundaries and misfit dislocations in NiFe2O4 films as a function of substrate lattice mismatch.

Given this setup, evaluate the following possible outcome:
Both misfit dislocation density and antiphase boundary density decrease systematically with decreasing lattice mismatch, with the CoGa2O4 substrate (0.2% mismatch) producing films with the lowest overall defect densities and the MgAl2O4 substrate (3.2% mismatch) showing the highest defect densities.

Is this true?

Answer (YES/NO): YES